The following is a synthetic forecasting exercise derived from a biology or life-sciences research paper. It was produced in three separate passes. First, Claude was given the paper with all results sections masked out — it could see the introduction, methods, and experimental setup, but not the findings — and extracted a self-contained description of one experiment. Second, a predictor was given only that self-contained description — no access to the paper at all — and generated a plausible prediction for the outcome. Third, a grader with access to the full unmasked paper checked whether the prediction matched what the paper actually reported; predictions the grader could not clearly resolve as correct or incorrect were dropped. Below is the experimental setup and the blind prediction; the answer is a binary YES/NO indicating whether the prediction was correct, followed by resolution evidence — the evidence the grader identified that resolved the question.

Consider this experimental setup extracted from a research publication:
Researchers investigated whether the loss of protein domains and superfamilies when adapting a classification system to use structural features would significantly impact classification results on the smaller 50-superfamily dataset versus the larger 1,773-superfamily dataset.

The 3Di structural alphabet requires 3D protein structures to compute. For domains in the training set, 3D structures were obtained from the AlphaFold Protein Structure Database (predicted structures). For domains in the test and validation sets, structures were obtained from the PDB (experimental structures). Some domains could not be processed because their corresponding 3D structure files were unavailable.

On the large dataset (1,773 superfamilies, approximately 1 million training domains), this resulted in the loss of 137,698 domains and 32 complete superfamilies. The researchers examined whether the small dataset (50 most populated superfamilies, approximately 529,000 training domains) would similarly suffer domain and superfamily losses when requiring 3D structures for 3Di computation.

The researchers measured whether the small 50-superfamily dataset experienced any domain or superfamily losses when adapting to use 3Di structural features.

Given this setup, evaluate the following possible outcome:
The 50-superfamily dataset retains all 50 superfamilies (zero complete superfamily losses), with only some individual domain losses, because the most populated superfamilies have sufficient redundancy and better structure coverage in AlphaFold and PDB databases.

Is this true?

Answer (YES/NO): NO